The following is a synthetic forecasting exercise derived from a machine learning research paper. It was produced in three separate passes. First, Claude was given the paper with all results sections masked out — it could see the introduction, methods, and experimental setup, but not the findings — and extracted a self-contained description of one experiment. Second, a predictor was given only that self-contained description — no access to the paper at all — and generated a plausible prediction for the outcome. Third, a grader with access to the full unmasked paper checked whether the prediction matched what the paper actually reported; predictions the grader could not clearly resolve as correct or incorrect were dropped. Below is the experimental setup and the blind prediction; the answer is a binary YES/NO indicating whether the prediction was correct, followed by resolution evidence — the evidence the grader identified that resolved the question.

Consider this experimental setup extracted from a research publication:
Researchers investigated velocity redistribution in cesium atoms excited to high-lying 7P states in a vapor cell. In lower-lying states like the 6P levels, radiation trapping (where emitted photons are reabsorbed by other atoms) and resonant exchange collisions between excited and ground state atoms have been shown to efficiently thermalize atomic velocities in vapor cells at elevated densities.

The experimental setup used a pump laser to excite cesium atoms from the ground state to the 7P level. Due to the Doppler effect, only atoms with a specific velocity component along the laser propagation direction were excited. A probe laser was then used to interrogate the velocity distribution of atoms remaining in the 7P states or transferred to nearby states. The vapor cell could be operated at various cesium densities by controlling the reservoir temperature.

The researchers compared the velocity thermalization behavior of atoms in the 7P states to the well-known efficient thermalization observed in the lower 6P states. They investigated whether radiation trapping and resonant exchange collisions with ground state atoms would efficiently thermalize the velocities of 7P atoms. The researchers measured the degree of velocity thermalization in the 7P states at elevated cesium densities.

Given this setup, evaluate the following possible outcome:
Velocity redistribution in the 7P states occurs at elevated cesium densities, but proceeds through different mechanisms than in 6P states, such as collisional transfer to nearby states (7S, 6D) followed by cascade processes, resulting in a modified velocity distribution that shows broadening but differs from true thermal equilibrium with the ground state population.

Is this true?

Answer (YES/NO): NO